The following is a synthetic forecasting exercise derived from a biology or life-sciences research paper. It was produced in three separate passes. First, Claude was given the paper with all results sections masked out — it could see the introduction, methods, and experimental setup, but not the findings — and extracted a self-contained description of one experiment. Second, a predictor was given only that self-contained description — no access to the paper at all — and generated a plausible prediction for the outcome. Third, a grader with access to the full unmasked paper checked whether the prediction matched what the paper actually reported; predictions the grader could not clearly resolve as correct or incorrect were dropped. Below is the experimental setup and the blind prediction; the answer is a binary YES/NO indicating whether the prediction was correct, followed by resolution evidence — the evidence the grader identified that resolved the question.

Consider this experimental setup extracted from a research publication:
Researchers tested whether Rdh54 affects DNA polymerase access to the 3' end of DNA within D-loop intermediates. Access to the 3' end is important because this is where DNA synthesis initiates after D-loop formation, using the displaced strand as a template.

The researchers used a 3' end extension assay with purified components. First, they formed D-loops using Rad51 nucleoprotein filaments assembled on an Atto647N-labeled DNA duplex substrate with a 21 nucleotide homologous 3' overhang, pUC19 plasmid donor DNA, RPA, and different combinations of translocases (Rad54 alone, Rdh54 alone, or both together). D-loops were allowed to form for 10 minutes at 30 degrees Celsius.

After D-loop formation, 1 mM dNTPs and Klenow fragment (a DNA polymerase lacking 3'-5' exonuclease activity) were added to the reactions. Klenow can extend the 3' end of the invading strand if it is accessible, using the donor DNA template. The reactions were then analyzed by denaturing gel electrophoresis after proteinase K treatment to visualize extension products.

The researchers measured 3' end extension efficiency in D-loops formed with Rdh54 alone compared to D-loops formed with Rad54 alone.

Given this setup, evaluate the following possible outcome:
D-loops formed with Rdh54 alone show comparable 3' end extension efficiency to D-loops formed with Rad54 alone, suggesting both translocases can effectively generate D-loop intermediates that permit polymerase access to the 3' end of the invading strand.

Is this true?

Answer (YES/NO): NO